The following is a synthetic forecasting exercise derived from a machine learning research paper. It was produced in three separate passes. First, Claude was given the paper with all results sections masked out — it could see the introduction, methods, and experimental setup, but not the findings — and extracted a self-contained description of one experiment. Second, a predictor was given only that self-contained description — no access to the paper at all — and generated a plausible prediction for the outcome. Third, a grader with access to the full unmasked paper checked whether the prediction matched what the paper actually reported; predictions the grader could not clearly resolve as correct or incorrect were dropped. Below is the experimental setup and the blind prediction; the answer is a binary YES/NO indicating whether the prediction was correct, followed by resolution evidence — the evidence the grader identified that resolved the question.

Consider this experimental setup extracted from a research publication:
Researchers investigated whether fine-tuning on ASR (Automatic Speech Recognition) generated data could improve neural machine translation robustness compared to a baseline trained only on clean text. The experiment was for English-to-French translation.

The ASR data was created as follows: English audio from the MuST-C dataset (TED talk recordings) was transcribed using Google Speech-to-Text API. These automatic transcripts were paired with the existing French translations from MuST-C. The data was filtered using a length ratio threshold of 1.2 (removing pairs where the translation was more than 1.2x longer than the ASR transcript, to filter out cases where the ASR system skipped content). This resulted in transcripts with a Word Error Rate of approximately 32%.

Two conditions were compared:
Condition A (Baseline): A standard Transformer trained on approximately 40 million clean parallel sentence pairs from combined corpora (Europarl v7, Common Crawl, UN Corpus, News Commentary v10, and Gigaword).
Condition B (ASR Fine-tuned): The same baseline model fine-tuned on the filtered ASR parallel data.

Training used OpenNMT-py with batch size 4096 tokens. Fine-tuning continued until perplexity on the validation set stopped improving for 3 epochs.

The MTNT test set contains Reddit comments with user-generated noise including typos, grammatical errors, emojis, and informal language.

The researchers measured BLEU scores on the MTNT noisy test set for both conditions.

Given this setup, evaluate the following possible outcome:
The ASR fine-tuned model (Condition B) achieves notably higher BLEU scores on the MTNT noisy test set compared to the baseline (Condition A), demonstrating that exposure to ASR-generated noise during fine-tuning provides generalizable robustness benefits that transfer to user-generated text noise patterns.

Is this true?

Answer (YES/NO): NO